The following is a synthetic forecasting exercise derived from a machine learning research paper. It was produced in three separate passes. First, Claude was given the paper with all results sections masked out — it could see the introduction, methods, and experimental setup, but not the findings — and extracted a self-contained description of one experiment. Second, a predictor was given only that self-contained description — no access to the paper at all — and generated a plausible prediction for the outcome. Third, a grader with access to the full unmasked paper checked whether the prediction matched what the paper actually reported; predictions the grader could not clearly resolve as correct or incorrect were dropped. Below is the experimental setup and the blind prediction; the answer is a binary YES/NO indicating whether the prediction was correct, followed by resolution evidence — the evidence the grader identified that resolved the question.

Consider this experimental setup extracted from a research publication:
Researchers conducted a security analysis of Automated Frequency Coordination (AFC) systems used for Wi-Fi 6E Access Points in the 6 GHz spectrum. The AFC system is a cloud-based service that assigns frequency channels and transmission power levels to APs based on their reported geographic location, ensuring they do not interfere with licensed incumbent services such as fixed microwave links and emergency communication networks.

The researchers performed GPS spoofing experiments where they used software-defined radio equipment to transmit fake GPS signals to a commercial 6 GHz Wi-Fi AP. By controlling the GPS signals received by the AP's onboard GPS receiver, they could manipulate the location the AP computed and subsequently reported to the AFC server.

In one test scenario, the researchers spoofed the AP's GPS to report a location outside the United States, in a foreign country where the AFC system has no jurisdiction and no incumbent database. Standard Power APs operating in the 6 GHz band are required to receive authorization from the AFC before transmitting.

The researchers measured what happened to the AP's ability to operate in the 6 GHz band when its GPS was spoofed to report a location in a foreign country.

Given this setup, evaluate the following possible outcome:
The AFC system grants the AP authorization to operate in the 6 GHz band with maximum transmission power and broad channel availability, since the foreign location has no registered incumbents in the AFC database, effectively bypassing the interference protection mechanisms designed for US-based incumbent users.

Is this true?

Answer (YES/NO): NO